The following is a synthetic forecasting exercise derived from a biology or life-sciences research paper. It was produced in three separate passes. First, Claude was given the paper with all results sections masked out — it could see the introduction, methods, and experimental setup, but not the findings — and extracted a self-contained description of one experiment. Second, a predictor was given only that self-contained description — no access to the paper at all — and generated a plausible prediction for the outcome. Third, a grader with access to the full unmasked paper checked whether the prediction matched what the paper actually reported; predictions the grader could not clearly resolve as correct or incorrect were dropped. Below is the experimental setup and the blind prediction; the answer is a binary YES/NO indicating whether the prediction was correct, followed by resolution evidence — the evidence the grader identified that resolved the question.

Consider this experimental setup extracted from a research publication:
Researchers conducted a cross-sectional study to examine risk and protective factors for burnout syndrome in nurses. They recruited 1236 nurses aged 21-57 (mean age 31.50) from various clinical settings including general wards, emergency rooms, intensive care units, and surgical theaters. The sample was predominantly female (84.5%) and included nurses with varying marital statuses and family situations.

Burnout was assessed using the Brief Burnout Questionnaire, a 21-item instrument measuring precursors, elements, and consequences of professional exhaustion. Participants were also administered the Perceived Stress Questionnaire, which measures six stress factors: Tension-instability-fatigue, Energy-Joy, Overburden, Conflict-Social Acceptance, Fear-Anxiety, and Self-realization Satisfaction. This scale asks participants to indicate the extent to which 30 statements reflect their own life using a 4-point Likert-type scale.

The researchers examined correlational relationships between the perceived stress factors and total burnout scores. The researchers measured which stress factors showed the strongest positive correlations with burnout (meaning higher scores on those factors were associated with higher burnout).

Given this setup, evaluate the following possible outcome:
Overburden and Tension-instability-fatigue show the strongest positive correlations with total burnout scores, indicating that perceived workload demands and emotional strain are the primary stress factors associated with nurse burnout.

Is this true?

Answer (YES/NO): NO